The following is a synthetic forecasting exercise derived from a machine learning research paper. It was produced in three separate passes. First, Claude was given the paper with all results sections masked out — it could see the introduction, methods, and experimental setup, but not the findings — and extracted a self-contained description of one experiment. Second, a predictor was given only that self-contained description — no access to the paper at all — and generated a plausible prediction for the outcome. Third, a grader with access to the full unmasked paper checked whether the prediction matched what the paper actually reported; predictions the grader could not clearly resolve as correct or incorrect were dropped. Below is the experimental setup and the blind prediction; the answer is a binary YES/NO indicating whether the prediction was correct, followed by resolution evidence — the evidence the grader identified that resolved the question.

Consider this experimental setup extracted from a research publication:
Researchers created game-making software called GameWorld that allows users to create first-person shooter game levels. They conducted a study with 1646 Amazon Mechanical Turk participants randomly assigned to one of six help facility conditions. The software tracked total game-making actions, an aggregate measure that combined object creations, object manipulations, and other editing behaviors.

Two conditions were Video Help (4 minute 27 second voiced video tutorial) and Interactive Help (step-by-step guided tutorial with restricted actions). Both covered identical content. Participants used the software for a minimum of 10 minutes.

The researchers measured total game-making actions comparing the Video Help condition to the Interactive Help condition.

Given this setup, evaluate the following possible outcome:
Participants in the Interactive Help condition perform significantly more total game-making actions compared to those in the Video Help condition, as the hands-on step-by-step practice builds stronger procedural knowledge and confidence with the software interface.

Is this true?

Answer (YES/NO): NO